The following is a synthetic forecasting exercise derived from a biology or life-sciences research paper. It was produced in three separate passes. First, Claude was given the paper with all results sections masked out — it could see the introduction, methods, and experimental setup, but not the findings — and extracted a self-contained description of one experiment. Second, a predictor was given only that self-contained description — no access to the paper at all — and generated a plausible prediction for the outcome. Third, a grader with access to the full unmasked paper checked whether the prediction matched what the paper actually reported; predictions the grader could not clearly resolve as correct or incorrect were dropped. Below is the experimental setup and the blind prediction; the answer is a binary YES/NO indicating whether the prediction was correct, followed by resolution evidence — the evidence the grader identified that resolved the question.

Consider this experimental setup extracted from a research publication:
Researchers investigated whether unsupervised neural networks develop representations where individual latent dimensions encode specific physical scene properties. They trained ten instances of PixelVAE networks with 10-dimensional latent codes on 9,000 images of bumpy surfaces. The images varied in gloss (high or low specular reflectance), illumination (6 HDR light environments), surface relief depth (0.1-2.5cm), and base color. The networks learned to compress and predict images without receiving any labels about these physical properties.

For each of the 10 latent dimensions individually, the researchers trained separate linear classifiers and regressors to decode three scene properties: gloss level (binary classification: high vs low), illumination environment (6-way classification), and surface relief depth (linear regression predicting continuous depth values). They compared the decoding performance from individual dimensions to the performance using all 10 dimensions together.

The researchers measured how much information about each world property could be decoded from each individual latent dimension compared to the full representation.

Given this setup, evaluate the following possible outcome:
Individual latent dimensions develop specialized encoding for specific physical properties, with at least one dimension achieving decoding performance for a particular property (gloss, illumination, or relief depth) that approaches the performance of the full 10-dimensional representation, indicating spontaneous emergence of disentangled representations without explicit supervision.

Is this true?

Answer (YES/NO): NO